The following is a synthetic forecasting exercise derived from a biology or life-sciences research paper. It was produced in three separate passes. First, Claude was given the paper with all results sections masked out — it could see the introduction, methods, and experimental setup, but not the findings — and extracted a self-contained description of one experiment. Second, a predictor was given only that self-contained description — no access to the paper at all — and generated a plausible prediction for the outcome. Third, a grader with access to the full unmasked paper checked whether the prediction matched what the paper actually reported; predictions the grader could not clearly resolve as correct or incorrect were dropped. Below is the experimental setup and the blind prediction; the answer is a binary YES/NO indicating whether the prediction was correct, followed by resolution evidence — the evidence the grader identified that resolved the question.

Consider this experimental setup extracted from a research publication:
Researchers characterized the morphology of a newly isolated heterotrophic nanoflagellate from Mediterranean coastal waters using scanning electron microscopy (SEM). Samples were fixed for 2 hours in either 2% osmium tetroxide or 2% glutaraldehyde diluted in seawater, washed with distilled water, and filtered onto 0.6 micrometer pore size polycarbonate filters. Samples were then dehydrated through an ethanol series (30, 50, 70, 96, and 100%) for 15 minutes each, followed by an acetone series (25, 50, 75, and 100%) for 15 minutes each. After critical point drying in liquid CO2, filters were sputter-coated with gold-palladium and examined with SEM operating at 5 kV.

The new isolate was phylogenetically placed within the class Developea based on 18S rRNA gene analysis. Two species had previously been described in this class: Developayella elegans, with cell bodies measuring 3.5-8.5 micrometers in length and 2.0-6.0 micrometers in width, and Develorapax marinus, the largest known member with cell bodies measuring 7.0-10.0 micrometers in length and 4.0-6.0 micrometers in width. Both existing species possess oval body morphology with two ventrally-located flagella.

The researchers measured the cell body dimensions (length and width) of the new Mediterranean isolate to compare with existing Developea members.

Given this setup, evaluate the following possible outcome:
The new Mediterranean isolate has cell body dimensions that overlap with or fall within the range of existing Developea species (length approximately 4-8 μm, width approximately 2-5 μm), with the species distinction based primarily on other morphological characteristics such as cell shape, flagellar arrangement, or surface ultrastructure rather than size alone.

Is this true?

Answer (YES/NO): NO